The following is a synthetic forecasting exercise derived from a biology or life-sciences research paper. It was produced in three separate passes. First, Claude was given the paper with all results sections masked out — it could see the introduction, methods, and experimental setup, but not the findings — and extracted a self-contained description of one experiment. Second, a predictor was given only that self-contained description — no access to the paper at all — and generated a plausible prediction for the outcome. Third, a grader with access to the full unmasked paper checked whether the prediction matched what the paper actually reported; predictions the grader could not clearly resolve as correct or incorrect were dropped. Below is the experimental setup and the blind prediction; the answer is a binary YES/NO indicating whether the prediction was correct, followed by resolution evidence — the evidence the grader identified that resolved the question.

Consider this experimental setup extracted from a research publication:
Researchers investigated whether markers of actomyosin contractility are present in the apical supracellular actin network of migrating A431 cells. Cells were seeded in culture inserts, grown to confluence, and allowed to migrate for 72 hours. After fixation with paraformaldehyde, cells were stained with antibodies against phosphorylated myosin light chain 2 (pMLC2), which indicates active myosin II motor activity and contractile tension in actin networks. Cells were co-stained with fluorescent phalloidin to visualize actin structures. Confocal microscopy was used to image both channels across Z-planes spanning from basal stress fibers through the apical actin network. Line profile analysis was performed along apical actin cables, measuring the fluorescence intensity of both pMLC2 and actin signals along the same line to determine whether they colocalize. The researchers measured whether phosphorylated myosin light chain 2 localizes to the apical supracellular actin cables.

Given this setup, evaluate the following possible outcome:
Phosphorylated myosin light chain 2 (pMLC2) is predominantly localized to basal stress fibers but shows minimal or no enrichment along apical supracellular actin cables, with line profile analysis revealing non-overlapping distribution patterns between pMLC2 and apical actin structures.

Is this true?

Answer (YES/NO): NO